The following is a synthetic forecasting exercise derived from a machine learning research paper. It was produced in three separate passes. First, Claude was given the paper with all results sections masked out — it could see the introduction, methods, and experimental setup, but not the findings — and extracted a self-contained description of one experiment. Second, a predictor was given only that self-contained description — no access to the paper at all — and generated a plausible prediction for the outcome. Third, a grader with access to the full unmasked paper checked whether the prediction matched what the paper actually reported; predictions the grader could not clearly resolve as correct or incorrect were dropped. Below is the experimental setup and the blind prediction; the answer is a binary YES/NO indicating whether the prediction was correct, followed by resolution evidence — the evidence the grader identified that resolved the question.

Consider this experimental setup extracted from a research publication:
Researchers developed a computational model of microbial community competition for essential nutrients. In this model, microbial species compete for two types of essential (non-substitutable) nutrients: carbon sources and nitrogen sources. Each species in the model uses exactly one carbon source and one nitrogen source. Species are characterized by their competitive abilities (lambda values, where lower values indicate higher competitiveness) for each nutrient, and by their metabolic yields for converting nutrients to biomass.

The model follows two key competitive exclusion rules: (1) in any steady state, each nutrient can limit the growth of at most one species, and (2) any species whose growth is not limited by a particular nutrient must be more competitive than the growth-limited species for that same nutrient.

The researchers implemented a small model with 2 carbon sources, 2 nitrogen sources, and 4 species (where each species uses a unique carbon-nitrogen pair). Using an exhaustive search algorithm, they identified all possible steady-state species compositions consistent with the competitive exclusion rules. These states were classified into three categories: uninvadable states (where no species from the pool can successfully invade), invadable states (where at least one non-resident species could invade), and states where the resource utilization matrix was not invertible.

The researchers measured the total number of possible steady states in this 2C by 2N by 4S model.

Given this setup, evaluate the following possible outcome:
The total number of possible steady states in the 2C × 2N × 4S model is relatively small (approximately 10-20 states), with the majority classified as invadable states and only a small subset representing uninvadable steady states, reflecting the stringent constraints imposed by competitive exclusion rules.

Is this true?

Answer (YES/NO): NO